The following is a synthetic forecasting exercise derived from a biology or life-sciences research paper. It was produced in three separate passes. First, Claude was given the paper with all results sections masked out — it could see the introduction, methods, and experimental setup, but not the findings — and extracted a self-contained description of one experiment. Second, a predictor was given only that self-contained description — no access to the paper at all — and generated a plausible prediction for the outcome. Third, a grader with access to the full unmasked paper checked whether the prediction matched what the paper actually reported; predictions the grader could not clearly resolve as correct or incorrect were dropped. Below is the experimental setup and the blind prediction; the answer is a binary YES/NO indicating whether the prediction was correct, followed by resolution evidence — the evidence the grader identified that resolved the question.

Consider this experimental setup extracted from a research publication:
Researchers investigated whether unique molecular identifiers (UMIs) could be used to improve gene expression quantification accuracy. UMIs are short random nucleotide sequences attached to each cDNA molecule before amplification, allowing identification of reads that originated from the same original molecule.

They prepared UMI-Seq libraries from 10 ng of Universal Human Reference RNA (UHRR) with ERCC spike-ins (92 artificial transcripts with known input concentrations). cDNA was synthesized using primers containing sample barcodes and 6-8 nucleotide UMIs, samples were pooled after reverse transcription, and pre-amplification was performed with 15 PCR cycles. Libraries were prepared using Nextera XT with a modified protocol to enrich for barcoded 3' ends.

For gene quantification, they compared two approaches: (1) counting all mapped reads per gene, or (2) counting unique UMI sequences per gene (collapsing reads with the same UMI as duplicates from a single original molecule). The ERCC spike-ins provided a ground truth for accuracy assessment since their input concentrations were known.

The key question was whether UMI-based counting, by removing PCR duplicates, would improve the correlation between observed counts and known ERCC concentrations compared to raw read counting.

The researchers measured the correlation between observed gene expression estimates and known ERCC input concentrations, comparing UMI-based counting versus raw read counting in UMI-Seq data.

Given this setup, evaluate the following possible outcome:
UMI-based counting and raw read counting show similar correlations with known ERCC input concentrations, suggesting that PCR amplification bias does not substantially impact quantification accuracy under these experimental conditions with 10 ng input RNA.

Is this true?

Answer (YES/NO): YES